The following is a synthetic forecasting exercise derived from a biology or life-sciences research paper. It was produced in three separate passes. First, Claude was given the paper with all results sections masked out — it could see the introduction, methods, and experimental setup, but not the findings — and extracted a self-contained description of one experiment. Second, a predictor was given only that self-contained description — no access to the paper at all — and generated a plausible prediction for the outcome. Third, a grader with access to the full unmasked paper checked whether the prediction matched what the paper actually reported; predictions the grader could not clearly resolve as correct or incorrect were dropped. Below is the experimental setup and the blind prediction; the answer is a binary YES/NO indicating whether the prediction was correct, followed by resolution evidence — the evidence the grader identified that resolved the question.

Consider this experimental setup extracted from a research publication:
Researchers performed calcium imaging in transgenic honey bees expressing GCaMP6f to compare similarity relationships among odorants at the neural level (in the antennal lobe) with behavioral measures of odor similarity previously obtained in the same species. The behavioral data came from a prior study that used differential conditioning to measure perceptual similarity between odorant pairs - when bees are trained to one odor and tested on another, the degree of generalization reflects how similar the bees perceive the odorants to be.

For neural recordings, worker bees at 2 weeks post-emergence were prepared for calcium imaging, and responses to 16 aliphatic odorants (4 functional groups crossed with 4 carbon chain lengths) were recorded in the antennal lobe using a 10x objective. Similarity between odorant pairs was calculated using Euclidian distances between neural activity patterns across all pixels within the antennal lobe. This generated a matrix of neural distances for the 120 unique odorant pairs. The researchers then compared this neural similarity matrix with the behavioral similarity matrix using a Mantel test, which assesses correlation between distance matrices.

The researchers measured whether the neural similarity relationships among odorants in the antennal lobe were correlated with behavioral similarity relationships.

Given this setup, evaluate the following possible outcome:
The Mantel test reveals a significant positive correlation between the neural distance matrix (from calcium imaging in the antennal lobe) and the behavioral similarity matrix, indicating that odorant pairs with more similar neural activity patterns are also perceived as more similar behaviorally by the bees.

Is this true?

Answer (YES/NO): YES